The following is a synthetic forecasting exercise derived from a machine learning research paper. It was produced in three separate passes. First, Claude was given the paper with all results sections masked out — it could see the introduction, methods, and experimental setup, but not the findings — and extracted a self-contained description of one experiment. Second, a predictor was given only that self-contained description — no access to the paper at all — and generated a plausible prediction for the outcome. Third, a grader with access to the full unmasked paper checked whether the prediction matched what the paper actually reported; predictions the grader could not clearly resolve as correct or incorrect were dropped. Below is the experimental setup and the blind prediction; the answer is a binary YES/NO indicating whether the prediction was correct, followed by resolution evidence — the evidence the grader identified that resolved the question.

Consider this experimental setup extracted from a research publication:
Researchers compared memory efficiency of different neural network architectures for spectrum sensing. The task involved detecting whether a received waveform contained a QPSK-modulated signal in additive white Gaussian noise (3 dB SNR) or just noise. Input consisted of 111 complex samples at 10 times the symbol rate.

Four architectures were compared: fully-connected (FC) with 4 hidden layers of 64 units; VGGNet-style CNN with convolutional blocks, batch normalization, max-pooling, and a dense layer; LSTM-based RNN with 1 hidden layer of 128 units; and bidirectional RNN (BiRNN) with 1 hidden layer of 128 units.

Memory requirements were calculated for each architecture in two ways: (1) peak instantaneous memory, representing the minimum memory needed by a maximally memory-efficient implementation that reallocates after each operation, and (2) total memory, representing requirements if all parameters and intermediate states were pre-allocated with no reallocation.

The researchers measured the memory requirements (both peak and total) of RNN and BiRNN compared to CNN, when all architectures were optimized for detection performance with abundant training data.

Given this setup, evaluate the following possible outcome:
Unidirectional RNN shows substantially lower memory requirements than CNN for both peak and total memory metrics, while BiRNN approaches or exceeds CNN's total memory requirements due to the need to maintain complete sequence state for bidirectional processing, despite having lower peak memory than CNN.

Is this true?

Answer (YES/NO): NO